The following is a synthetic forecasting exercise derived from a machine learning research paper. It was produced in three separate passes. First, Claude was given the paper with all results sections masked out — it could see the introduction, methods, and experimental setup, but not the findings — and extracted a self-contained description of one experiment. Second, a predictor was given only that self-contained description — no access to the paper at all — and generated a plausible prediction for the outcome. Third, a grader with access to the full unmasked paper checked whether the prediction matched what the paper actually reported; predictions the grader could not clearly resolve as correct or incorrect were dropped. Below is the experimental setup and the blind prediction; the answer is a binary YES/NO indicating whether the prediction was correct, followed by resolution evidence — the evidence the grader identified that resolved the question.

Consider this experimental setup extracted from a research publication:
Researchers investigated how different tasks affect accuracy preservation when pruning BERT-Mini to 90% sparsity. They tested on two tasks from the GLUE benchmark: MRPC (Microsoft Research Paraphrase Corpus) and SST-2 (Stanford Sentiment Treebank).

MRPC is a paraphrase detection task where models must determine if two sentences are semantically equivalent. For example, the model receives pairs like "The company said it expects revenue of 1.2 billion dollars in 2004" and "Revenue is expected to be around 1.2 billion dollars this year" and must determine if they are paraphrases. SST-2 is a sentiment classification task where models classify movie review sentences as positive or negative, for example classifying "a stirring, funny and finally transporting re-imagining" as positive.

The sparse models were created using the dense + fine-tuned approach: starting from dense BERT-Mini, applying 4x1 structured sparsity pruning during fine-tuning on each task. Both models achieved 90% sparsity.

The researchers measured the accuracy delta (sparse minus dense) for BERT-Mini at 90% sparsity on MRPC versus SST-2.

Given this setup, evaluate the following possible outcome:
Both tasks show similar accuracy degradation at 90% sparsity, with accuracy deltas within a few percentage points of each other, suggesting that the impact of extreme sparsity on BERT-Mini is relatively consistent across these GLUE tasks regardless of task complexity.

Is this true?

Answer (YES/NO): YES